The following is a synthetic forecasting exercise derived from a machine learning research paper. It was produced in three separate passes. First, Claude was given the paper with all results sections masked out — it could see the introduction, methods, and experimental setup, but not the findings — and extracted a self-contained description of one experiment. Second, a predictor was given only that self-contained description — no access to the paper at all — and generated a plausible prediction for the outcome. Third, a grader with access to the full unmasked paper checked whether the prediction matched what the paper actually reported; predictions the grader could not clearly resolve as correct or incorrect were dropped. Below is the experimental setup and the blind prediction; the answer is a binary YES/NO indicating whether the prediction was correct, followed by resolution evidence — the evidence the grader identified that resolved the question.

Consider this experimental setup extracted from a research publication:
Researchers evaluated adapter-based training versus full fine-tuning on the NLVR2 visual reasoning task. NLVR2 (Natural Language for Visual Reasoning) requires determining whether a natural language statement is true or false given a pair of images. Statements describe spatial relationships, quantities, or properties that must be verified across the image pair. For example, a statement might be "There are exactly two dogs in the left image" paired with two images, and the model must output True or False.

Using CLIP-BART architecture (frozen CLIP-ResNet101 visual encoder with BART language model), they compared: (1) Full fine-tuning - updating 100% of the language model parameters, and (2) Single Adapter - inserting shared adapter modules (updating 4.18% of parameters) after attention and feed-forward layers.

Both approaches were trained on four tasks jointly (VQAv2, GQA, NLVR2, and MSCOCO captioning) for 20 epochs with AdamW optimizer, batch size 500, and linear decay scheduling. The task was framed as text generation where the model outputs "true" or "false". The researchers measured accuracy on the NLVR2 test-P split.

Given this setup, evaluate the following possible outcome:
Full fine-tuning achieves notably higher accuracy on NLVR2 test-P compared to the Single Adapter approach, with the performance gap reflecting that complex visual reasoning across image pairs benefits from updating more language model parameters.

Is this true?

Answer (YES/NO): NO